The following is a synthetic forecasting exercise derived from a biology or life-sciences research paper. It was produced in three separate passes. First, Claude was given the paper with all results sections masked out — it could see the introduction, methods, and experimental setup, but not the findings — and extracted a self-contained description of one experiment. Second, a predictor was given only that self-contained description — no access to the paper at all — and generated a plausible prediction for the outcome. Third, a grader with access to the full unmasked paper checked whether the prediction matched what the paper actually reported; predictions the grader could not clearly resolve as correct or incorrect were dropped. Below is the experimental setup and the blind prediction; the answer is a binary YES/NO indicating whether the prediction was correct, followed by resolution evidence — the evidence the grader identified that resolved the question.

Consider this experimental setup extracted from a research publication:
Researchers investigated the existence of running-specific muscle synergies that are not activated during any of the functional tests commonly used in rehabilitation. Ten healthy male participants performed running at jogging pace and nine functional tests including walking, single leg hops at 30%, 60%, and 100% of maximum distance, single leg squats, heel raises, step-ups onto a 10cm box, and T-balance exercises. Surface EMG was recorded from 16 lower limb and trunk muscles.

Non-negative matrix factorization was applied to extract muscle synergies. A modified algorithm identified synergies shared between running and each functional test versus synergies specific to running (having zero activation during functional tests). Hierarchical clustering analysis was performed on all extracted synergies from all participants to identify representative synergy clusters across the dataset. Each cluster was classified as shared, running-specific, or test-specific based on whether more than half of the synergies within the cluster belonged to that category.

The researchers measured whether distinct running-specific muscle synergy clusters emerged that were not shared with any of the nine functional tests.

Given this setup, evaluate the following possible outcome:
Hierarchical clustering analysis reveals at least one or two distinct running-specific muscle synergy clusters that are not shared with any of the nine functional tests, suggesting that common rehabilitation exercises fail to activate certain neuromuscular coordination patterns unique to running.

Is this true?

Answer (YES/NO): NO